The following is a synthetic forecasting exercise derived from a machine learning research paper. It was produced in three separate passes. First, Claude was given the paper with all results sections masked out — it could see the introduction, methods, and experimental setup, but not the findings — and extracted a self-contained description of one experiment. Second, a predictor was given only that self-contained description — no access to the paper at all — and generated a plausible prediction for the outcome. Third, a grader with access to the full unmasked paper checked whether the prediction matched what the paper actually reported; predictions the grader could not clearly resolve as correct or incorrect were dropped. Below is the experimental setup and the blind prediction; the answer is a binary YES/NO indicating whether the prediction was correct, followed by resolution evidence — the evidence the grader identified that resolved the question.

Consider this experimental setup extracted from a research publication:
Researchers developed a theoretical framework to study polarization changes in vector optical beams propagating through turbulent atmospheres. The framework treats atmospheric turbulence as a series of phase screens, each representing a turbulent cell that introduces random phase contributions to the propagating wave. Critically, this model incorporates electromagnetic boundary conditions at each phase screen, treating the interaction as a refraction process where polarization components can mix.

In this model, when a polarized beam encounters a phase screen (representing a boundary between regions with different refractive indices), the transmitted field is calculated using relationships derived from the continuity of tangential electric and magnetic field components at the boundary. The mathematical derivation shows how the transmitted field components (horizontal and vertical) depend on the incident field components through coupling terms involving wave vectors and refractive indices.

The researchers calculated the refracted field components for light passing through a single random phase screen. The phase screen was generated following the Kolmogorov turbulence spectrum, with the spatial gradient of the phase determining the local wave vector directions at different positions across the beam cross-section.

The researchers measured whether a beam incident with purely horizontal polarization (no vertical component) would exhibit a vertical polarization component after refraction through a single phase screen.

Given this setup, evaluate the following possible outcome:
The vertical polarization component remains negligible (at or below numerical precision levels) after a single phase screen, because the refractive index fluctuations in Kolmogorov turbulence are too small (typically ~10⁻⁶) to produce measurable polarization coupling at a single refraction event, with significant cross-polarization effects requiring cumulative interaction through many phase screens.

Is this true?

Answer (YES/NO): NO